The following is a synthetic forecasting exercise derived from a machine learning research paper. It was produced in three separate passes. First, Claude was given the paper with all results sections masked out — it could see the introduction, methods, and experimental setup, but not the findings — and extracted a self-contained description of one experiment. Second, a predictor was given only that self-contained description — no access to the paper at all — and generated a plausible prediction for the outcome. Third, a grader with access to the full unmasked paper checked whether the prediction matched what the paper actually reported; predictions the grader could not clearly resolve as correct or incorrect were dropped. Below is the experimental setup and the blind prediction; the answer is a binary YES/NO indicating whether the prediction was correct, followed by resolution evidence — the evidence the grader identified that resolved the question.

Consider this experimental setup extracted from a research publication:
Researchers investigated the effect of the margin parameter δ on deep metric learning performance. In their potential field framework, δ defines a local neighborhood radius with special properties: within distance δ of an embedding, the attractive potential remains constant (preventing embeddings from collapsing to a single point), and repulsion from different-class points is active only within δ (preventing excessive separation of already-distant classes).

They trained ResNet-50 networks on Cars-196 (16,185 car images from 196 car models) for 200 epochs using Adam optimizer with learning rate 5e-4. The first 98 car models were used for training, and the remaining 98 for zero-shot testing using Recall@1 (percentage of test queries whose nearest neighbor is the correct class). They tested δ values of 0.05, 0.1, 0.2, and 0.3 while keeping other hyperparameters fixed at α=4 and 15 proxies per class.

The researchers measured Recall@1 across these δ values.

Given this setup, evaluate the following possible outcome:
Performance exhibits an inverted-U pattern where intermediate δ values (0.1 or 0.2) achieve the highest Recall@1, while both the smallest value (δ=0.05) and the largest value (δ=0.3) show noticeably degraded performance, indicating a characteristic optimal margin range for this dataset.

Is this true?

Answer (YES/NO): NO